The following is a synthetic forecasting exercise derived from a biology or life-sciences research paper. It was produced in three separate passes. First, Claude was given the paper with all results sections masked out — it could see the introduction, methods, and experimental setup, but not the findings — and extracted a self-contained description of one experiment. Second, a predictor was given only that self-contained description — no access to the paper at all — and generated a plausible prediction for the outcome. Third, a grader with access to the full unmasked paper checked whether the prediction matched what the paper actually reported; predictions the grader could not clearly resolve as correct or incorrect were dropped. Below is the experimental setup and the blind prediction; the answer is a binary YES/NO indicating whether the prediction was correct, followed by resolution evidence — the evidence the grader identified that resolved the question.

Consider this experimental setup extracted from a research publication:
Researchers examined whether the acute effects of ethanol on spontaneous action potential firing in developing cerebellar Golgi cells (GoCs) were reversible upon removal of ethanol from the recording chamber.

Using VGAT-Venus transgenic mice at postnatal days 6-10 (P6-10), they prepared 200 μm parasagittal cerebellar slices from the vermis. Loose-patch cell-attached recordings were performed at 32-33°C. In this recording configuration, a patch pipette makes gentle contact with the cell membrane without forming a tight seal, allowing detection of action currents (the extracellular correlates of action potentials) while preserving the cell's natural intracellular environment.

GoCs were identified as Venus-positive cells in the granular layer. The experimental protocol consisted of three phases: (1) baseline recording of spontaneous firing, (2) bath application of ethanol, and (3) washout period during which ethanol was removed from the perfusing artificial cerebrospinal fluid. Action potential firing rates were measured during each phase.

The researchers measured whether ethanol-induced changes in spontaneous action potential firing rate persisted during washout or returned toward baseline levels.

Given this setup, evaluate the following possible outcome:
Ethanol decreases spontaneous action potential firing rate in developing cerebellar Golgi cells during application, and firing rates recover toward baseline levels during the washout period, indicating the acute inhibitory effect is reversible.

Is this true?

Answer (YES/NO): NO